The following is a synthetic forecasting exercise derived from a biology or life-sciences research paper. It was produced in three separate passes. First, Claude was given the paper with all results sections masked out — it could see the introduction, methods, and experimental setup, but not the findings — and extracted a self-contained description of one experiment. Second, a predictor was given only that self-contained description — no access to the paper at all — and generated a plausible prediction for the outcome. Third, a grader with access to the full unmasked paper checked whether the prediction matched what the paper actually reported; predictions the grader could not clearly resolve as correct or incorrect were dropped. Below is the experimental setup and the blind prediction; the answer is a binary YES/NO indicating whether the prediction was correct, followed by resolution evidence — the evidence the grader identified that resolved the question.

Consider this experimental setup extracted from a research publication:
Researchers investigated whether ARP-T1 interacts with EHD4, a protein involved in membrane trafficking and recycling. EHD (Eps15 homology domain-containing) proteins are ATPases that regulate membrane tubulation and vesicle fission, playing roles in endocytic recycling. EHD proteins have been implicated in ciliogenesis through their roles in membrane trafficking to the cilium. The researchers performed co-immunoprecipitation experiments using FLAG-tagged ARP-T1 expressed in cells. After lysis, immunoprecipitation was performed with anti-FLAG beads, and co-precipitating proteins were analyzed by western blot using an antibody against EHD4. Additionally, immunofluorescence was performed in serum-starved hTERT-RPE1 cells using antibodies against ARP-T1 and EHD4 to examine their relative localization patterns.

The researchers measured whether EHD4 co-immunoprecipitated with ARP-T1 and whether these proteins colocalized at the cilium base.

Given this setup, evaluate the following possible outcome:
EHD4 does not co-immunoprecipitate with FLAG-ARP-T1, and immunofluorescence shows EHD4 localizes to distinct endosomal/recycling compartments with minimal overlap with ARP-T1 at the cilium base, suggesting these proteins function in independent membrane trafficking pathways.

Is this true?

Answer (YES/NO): NO